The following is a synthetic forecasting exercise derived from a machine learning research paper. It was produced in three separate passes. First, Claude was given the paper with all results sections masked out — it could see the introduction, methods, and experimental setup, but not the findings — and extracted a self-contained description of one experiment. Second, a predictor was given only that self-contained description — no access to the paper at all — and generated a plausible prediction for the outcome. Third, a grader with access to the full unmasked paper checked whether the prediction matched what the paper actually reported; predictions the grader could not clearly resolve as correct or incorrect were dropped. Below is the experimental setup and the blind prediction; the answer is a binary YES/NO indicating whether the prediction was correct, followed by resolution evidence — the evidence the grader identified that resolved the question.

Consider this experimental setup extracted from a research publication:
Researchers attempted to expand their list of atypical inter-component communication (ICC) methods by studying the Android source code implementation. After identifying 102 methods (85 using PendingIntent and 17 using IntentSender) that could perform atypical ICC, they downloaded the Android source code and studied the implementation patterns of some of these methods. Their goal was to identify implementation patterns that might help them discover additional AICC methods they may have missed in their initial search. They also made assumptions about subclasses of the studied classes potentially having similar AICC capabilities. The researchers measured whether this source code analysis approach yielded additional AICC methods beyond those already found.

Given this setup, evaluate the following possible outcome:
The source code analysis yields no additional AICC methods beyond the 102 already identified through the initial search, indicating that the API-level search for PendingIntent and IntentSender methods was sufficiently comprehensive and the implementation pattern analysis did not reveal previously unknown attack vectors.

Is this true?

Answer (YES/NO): YES